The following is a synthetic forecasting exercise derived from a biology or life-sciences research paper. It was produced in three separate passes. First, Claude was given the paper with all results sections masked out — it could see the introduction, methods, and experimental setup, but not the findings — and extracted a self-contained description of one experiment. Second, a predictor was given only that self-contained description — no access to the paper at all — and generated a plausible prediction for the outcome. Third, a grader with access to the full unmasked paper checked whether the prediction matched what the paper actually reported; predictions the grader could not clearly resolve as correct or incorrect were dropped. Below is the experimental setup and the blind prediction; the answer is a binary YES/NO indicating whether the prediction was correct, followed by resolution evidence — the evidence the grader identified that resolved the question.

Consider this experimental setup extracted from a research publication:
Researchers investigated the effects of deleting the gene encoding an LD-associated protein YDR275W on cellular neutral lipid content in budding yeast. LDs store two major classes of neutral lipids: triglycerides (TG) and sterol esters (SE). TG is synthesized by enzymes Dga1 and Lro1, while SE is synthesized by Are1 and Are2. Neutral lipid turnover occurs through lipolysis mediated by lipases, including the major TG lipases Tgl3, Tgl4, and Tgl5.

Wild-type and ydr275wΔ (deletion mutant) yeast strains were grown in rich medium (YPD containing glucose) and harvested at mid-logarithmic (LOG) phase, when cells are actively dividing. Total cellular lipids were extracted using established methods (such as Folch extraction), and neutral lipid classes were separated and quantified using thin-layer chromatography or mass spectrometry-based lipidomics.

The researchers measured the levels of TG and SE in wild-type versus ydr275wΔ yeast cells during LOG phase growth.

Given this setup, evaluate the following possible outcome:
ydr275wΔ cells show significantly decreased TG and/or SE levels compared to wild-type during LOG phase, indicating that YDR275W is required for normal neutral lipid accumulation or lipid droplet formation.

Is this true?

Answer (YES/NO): NO